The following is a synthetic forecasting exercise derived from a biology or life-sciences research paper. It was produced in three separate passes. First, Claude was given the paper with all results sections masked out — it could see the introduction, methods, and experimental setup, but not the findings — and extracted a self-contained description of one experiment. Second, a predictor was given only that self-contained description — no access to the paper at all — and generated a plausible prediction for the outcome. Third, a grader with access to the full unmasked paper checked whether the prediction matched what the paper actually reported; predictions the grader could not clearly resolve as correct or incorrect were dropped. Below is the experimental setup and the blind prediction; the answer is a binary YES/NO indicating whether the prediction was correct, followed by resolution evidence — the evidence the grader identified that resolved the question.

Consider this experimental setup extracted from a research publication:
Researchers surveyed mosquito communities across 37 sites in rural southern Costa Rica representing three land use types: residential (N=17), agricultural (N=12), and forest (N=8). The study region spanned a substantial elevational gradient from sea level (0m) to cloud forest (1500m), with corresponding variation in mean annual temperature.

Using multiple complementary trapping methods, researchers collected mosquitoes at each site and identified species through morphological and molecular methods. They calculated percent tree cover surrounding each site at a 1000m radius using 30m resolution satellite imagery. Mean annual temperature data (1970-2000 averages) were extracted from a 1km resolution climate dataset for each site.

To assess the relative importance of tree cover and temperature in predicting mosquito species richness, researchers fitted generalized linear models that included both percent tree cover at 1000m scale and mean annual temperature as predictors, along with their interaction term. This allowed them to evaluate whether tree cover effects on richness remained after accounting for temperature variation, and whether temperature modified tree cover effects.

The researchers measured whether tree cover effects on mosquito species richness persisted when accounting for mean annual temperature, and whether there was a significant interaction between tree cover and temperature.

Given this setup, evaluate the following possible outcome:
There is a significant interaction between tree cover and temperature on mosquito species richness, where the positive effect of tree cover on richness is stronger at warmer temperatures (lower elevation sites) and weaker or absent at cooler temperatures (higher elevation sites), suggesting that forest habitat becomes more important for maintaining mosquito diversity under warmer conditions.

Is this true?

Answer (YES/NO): NO